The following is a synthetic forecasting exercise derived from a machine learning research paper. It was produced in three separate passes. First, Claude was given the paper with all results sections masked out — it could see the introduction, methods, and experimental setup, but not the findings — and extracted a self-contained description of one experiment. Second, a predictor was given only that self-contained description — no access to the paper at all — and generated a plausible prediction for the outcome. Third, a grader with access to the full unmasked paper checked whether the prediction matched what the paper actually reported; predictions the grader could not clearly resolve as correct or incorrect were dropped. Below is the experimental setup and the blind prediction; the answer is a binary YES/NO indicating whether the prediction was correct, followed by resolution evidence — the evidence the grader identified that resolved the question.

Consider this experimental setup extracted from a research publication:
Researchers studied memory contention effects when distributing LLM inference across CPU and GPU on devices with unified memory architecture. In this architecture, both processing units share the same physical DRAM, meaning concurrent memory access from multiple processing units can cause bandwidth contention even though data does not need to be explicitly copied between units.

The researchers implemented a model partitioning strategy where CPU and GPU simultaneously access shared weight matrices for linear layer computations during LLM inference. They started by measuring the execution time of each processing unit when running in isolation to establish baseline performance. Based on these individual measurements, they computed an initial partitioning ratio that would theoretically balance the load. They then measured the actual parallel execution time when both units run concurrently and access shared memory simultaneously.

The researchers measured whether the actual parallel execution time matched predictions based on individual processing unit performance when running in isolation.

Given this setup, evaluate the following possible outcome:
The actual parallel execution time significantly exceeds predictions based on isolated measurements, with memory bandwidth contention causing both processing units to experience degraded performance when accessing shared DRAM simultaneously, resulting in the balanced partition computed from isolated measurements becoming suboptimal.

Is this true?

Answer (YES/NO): YES